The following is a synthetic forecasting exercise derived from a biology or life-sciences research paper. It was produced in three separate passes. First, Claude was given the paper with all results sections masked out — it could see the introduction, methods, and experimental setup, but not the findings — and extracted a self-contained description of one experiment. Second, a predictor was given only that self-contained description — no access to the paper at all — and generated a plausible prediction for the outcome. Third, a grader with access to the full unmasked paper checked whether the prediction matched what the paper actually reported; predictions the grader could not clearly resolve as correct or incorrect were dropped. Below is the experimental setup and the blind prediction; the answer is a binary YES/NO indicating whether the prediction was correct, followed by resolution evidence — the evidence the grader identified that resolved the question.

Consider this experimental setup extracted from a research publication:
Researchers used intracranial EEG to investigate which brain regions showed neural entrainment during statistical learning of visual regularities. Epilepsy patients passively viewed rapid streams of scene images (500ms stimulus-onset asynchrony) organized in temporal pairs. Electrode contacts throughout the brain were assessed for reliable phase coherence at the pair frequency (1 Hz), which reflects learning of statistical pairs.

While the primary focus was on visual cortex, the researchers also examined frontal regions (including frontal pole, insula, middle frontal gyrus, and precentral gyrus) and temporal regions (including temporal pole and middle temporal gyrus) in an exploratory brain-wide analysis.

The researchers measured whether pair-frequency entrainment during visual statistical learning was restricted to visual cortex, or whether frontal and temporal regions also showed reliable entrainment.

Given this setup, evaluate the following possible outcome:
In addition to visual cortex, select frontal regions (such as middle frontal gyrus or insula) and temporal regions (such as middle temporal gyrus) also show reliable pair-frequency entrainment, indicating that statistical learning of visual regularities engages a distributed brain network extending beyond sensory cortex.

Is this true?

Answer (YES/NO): YES